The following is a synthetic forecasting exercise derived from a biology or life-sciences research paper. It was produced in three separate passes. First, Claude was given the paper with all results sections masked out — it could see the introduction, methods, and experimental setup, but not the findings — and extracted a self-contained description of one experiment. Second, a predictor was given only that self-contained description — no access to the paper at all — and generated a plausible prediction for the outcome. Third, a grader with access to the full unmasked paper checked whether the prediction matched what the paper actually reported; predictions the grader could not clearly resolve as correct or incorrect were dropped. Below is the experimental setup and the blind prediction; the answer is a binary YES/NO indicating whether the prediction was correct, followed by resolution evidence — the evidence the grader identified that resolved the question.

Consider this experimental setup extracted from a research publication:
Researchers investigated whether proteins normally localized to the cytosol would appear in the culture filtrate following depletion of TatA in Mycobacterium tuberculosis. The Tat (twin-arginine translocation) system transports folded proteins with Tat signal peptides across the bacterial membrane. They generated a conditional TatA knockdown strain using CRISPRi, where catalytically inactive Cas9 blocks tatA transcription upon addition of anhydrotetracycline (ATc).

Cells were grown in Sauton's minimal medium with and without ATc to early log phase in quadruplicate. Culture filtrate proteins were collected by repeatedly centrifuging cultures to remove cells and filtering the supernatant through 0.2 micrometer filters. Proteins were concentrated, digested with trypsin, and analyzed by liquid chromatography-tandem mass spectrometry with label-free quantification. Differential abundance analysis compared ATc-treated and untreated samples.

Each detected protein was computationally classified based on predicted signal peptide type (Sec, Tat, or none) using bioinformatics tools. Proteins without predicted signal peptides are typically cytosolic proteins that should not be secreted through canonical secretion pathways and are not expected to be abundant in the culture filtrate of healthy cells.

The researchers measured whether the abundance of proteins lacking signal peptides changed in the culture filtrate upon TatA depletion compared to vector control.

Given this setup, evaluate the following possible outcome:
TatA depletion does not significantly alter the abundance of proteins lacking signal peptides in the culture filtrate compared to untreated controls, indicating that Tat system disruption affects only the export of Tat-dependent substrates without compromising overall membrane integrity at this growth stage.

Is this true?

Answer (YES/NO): NO